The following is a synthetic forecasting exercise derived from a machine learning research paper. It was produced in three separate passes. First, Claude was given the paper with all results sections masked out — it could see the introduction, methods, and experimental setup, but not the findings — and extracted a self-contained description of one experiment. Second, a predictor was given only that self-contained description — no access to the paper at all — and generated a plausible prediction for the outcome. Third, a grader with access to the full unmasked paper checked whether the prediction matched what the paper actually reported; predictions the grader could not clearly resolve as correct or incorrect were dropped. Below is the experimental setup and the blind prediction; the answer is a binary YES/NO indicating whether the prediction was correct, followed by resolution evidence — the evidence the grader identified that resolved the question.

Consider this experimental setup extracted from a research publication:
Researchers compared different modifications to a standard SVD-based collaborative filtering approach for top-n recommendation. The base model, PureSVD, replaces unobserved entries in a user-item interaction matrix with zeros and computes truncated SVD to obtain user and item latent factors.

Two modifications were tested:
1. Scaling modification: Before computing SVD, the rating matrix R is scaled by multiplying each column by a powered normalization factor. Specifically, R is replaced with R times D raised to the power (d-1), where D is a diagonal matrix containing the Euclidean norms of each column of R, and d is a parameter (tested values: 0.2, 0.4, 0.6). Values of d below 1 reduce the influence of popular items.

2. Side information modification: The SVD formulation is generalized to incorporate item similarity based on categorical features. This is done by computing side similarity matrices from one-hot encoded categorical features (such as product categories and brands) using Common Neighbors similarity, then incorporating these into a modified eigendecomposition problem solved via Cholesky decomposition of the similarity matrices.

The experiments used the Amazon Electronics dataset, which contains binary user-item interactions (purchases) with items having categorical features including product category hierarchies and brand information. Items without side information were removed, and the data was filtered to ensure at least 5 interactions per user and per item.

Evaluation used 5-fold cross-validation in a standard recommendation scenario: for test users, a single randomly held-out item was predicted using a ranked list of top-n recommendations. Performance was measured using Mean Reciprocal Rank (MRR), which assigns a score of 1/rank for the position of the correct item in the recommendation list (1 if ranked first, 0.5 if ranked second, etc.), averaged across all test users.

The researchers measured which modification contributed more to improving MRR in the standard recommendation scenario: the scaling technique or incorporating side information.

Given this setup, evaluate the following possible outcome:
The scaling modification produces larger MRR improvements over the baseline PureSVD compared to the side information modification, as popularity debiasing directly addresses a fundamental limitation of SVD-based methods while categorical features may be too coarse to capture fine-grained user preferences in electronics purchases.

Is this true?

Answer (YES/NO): YES